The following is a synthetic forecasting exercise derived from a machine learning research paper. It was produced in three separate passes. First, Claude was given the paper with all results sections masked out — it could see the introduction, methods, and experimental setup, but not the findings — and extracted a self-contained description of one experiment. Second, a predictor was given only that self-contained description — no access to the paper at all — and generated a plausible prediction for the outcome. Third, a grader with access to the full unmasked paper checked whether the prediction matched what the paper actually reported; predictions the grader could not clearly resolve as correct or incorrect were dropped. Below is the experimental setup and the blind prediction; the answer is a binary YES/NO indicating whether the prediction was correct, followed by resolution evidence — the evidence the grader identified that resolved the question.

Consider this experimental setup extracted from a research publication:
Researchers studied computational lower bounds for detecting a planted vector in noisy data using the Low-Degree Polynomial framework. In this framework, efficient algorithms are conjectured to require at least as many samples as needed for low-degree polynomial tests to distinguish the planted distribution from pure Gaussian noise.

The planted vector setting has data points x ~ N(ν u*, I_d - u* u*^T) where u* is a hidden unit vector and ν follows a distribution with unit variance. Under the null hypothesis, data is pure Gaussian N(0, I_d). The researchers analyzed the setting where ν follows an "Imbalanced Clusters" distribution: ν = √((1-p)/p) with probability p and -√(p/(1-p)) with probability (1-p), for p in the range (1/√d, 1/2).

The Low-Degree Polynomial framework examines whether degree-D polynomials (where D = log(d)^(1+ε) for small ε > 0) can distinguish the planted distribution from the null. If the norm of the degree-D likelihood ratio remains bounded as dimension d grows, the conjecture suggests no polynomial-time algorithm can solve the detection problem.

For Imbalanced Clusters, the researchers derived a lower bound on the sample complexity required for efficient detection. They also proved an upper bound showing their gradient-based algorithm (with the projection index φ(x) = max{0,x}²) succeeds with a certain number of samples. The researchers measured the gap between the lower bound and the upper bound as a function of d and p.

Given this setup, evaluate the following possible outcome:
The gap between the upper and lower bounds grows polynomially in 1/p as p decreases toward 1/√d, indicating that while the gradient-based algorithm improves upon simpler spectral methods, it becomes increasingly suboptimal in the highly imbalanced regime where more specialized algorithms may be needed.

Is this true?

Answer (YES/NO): NO